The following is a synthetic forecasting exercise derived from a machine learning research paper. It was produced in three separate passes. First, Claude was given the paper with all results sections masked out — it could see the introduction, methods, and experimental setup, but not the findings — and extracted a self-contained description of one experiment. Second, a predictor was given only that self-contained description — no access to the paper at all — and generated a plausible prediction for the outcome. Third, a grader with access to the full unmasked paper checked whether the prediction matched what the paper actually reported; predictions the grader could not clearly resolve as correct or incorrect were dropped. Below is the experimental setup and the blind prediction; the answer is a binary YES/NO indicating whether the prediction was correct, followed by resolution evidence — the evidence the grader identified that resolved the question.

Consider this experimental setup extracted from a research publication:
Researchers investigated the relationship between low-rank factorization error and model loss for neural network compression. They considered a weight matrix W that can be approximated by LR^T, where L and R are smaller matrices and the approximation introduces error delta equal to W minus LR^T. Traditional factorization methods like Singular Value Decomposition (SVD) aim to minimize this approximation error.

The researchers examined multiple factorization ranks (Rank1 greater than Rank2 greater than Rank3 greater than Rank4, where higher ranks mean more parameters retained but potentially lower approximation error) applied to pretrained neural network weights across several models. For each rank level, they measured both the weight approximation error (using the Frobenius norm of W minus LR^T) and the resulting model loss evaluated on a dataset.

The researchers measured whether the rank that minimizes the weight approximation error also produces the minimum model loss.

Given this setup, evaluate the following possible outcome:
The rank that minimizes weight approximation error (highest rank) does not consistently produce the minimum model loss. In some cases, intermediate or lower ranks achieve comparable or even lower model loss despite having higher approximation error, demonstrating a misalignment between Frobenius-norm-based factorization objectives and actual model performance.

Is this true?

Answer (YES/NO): YES